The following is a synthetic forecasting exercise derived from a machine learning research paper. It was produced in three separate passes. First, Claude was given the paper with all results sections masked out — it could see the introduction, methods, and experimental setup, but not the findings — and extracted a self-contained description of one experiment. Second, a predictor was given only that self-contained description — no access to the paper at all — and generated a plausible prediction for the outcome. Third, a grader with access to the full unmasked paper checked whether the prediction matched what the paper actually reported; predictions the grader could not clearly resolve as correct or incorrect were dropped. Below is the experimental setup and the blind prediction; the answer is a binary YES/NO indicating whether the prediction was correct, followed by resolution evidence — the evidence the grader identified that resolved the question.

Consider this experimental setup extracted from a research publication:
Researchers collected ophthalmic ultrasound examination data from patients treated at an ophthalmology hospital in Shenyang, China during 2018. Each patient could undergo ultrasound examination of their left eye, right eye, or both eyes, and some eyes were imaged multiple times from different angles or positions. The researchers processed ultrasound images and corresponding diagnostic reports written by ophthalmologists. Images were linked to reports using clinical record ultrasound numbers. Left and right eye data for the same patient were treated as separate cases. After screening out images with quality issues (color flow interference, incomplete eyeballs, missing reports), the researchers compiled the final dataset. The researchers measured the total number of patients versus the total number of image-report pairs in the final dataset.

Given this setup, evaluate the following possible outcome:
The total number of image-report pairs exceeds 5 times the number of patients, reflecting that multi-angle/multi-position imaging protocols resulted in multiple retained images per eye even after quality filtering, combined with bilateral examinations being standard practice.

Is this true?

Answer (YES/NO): NO